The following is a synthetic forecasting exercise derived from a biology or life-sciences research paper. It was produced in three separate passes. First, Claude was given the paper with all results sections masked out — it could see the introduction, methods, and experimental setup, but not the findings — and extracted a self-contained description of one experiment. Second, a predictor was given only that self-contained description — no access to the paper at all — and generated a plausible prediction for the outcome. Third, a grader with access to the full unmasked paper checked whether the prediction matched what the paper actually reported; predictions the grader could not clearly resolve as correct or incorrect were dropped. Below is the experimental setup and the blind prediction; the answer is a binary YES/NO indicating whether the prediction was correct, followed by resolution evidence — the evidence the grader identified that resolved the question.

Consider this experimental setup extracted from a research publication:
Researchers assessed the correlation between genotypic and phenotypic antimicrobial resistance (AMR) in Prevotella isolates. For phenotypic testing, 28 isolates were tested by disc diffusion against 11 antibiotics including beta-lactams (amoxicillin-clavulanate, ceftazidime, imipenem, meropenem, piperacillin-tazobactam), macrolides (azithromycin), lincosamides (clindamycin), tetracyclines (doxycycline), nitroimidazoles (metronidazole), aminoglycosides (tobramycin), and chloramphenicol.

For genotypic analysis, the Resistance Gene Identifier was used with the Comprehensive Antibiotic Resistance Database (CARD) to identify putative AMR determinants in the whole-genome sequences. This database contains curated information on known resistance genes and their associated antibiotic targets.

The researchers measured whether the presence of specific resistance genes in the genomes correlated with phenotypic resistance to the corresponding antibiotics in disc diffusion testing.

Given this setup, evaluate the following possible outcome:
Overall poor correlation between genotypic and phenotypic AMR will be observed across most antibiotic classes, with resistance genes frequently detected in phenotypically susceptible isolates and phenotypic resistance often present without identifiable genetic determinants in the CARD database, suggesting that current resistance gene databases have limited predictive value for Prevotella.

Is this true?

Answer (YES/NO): NO